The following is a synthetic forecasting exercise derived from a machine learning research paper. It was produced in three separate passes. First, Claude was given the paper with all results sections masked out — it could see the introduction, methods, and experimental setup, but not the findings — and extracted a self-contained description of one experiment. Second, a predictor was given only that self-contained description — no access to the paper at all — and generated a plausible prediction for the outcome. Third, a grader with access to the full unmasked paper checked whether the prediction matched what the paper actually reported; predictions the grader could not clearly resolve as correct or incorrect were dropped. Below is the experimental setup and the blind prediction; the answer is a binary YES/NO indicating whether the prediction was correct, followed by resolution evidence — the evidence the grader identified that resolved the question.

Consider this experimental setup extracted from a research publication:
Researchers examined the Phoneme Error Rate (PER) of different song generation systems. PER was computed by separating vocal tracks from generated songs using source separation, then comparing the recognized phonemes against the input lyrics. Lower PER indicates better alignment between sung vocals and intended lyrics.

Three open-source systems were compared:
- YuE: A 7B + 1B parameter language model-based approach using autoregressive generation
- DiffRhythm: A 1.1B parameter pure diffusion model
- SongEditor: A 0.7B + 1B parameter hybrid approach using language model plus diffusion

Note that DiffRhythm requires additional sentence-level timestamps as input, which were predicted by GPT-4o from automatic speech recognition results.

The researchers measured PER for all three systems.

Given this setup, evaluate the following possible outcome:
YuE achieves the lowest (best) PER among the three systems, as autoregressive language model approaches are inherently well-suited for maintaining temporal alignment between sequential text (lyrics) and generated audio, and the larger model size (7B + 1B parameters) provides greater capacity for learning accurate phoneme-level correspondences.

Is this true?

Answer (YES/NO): NO